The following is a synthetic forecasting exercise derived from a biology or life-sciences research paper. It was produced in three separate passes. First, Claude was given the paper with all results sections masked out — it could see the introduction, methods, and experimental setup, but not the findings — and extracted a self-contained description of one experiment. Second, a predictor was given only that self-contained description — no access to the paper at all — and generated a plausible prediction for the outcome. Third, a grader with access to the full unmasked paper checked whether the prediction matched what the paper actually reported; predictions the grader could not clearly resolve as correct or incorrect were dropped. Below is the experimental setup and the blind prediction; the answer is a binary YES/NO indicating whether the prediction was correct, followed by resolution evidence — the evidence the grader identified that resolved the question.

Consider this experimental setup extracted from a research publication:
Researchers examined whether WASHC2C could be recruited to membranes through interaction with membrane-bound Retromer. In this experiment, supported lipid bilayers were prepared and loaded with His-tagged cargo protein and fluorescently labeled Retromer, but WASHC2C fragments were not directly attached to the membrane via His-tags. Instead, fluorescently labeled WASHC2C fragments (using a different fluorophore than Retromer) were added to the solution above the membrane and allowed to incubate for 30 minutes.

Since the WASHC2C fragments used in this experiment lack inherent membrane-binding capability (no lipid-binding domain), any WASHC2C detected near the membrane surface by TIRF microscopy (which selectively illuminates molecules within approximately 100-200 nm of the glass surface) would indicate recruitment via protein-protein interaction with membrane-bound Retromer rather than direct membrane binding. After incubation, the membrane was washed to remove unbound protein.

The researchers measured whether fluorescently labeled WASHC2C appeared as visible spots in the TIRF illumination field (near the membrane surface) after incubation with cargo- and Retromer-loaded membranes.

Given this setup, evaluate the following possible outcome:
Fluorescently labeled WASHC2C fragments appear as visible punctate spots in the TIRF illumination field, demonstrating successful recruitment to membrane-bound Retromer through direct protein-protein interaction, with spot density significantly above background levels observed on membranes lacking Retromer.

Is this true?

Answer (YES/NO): YES